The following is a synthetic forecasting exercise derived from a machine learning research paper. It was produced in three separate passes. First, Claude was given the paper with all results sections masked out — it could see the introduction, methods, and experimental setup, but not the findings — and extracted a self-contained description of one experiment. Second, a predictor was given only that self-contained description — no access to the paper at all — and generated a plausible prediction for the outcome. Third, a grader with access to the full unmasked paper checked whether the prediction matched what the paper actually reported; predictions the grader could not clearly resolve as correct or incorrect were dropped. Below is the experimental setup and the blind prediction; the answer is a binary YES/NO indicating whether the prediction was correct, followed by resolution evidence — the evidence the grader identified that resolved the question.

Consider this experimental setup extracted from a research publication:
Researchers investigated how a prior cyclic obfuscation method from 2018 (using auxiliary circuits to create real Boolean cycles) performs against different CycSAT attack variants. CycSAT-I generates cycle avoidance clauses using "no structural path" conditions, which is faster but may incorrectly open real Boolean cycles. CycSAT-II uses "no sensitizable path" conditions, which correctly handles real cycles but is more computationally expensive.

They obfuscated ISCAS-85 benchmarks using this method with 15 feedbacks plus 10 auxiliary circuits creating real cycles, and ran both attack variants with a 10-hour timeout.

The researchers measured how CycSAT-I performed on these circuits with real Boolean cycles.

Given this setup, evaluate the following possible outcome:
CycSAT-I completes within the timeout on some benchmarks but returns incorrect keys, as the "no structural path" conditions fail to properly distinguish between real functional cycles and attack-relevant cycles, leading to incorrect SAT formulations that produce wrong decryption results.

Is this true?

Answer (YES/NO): NO